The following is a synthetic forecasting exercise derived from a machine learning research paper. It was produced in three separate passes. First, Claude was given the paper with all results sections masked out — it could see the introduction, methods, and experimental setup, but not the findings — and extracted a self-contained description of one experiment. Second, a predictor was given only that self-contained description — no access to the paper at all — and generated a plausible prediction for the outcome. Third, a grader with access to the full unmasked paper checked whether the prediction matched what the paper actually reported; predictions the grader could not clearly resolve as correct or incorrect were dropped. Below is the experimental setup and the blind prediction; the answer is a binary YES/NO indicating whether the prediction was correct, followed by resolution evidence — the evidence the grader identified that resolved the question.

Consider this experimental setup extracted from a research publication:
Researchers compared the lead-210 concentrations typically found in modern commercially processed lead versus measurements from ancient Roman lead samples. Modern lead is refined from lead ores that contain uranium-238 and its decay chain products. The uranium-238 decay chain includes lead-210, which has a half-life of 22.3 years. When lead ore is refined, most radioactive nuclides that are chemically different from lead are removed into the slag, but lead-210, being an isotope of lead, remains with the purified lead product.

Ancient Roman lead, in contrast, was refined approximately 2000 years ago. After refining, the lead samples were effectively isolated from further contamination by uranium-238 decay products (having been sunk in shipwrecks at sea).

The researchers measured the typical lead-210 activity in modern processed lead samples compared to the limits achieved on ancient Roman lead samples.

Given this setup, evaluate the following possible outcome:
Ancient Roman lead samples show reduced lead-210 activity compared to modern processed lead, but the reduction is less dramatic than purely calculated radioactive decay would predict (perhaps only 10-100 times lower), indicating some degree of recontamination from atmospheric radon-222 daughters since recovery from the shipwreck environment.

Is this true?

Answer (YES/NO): NO